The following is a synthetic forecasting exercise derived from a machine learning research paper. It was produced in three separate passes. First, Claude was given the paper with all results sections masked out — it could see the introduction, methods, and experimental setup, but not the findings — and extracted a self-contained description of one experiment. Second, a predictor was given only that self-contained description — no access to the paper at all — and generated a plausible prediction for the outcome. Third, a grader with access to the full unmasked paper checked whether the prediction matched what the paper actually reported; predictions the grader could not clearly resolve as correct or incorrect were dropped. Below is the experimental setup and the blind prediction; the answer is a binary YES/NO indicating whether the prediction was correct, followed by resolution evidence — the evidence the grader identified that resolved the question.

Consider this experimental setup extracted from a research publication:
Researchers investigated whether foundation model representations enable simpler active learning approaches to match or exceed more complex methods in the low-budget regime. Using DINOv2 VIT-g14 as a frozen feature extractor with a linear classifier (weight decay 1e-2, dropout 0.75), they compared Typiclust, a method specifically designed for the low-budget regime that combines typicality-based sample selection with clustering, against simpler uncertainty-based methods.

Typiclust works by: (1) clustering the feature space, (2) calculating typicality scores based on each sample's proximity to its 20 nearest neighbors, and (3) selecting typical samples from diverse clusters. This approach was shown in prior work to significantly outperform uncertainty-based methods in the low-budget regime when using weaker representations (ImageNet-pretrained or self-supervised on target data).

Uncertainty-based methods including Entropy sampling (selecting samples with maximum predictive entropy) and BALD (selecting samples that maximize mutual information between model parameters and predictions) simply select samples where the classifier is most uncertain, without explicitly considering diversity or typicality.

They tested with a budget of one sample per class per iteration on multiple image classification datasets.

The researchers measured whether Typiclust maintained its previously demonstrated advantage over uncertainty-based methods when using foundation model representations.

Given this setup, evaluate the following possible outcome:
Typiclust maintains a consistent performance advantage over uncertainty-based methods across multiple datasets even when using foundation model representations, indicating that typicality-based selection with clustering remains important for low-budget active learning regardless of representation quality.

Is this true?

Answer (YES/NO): NO